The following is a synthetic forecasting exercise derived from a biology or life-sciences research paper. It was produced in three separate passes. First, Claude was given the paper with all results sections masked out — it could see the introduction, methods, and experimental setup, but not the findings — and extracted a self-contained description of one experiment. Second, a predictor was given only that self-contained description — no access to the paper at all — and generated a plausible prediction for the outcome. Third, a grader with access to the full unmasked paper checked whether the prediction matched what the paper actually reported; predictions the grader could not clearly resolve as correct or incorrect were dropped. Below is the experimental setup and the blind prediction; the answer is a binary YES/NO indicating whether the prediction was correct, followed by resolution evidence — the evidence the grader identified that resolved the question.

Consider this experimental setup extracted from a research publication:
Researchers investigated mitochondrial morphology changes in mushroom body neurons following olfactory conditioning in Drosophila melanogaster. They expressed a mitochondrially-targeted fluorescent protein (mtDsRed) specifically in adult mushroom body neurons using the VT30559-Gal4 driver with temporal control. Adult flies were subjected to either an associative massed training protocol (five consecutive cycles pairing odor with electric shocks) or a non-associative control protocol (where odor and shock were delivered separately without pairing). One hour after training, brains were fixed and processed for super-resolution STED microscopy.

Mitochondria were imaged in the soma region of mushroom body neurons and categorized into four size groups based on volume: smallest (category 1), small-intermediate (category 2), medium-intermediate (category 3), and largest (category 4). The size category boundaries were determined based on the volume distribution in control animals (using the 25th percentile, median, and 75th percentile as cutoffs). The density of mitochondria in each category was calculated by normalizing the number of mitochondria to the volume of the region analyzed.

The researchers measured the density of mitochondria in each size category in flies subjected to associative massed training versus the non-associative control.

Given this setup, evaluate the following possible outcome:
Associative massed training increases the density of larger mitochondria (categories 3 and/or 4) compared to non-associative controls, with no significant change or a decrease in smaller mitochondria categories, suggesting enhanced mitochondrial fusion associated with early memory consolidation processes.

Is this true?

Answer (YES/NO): YES